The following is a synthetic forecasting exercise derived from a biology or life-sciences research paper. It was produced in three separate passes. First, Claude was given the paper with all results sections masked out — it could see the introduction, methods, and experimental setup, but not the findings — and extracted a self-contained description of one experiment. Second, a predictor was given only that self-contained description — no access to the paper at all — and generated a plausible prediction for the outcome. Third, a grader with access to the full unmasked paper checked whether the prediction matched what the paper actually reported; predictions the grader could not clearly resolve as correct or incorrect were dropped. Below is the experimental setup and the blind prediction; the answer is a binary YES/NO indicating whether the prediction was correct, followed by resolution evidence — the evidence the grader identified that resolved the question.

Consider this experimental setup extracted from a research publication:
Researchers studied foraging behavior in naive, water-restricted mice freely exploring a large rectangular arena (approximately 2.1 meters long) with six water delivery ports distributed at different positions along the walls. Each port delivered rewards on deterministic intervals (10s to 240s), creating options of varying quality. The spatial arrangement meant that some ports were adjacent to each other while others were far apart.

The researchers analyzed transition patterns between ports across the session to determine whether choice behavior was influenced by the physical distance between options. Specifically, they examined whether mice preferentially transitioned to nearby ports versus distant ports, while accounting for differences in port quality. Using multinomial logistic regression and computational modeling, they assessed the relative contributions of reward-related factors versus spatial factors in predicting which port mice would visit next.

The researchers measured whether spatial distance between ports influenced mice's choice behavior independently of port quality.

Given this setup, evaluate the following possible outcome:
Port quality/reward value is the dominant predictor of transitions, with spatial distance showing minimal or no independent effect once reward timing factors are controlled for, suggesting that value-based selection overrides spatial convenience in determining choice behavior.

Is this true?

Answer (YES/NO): NO